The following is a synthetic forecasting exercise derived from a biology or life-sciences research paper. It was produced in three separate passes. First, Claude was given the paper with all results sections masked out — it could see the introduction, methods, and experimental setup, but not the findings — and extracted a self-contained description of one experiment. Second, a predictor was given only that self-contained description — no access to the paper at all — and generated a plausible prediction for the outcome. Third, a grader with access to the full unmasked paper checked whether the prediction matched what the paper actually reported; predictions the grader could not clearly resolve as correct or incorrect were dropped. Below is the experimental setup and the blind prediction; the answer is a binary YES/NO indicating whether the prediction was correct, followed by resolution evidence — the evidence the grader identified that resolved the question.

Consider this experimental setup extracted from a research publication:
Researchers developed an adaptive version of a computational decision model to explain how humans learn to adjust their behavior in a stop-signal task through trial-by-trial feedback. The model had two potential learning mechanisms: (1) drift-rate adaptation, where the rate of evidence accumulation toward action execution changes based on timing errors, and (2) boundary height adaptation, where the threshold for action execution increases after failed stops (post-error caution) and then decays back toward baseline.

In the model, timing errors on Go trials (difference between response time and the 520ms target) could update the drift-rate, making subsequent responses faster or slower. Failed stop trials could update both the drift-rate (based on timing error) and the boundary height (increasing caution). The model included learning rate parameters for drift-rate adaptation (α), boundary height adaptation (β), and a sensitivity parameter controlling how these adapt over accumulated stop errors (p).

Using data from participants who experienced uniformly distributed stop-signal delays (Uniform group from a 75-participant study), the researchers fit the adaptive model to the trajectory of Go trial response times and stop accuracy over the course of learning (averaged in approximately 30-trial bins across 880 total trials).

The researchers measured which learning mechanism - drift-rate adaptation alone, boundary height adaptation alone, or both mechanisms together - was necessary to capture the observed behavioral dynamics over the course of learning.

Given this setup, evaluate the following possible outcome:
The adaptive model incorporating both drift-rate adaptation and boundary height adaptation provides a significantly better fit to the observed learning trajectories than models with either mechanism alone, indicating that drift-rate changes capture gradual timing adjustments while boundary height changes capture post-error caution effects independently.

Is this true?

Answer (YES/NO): NO